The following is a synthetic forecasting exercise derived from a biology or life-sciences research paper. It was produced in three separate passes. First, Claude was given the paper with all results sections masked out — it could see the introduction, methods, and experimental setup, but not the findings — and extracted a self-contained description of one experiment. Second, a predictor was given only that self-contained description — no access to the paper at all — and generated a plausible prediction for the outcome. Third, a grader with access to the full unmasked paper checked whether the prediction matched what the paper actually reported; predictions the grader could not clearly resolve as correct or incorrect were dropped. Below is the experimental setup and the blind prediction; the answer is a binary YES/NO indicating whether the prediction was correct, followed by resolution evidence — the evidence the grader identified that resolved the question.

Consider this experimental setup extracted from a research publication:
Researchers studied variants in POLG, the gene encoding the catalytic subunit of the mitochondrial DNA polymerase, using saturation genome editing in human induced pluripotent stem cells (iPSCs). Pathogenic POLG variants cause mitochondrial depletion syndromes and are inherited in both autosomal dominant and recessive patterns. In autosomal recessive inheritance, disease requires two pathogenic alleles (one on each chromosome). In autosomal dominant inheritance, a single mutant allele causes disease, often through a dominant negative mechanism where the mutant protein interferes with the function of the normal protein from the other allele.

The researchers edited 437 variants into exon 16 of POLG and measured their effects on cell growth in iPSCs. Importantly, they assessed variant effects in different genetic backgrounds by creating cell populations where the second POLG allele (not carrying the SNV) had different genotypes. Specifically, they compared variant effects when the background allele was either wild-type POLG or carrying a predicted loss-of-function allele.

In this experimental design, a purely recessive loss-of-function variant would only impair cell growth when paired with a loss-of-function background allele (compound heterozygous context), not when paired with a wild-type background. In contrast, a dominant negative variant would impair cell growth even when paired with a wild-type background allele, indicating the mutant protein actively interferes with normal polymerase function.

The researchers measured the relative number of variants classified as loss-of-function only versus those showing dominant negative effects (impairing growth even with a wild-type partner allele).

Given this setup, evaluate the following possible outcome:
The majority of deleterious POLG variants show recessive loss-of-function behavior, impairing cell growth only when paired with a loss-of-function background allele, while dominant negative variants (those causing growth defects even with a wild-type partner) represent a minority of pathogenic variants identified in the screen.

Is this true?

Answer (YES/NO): YES